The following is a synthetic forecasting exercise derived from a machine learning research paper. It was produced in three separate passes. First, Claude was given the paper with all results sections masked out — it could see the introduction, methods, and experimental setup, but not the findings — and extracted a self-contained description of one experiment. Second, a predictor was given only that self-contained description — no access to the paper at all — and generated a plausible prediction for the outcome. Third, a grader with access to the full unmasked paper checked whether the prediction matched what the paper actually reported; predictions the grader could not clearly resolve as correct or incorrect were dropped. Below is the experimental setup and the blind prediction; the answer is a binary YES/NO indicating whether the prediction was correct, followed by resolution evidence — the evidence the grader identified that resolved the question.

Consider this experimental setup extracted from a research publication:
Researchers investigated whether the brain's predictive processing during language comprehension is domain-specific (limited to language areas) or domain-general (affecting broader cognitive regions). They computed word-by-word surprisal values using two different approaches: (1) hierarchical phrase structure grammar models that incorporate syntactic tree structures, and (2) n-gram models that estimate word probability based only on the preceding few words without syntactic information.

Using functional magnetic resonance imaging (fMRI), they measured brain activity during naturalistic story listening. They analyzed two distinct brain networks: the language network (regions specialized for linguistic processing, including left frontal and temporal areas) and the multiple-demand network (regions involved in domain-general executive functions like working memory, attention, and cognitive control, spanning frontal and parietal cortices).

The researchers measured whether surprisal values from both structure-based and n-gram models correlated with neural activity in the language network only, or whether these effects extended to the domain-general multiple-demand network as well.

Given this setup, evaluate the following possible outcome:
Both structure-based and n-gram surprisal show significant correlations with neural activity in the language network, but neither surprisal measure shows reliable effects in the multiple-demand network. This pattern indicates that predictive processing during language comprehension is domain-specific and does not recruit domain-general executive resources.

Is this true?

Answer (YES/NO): YES